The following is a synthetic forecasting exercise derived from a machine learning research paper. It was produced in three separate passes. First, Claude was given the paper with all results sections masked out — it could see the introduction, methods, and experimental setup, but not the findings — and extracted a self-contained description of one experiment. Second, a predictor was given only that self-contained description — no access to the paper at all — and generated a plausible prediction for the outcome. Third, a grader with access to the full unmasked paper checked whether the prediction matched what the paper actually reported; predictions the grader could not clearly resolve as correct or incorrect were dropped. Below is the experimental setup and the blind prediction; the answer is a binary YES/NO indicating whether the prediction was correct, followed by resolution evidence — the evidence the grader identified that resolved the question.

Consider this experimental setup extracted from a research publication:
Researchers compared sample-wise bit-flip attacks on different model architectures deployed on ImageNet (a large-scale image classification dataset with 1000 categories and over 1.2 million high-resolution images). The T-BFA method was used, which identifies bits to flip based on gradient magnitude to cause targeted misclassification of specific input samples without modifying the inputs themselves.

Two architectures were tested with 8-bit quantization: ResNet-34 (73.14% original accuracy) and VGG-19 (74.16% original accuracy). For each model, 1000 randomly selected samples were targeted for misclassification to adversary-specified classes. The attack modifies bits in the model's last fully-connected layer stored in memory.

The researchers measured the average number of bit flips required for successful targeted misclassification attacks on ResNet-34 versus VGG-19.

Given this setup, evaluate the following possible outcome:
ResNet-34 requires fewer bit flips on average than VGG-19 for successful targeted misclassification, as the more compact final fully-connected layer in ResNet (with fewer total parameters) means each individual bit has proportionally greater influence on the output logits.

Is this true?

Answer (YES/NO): YES